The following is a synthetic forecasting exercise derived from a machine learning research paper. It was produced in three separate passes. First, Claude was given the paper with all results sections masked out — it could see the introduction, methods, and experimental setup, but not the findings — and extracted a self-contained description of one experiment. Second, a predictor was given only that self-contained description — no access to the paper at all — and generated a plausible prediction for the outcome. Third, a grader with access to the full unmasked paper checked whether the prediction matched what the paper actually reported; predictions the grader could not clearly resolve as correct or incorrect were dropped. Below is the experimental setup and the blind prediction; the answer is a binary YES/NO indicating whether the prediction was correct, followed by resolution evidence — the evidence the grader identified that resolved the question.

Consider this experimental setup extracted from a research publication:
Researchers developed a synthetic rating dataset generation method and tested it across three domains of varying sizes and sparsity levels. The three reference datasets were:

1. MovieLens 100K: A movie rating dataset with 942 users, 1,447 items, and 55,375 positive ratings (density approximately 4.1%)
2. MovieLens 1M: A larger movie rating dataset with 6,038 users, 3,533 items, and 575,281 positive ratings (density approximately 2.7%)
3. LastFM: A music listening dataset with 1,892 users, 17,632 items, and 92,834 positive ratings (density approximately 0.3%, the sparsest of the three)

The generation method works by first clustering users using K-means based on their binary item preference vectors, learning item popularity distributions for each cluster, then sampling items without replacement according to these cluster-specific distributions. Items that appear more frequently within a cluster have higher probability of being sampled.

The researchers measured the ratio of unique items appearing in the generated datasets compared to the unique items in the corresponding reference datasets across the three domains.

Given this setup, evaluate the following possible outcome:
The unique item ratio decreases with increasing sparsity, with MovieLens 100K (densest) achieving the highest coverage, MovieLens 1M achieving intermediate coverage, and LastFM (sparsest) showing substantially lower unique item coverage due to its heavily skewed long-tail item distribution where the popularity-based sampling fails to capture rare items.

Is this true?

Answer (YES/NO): NO